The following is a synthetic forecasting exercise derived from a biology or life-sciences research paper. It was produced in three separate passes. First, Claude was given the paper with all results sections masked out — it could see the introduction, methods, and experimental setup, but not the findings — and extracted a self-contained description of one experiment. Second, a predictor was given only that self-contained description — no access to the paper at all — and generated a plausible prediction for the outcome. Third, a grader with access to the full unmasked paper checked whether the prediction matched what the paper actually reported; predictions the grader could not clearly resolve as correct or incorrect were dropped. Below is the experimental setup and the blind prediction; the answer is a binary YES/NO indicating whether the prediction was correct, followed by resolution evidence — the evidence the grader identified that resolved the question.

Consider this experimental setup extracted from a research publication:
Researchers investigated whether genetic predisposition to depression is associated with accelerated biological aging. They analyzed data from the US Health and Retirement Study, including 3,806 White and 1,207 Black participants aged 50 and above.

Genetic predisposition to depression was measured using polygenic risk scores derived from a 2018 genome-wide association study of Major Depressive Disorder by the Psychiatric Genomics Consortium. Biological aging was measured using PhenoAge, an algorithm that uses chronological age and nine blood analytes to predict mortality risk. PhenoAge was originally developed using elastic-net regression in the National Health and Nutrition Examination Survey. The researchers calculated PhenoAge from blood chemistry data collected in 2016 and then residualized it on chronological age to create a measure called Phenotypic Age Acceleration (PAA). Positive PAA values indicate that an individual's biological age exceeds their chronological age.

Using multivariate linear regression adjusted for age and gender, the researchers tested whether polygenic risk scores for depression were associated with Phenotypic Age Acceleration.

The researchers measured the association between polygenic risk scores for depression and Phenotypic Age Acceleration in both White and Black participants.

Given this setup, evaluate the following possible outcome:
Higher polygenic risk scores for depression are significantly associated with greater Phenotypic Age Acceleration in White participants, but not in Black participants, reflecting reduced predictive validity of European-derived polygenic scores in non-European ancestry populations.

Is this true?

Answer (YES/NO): YES